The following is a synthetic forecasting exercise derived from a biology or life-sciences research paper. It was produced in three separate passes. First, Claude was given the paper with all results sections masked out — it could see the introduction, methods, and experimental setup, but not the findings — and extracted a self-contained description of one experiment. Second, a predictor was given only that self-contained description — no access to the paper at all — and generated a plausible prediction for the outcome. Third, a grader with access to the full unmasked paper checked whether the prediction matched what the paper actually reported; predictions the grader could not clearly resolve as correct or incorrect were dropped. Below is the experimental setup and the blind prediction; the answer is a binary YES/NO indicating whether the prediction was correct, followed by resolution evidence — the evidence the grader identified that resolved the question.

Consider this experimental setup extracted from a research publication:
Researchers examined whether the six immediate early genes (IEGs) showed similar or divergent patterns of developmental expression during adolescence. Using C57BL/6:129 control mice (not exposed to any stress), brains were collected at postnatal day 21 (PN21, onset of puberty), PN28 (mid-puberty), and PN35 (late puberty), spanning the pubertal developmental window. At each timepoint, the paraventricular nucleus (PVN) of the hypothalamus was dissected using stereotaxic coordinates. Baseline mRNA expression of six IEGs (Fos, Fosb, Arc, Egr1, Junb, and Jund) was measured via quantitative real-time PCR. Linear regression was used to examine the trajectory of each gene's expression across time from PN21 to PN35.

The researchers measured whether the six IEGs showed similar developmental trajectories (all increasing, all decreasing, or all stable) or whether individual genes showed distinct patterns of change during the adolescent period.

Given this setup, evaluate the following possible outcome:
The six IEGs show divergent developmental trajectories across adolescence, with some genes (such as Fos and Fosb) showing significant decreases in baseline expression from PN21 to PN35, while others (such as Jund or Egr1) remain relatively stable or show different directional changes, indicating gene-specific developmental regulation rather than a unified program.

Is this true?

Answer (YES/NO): NO